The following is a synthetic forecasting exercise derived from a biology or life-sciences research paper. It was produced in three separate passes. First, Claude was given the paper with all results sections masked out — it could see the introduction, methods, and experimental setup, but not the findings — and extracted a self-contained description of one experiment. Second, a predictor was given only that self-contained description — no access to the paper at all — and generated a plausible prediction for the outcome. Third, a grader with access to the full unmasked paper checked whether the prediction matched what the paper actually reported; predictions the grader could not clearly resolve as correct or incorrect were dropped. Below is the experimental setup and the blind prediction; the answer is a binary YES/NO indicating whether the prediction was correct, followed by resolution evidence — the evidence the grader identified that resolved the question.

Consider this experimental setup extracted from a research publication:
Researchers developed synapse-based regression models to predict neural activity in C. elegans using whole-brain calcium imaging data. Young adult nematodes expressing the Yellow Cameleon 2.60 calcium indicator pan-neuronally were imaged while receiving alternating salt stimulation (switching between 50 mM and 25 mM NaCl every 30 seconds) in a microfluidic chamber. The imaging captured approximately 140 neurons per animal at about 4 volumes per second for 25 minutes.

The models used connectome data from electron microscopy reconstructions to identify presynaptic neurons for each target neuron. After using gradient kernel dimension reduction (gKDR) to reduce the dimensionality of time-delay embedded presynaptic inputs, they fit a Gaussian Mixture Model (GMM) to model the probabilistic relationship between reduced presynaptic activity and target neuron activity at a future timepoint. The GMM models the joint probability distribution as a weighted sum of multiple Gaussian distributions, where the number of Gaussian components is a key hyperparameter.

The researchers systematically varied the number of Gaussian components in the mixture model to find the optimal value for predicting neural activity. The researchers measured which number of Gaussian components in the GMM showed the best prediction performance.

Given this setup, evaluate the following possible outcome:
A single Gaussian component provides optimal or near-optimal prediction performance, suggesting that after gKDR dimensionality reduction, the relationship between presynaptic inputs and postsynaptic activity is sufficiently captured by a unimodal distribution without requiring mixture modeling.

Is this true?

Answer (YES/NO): NO